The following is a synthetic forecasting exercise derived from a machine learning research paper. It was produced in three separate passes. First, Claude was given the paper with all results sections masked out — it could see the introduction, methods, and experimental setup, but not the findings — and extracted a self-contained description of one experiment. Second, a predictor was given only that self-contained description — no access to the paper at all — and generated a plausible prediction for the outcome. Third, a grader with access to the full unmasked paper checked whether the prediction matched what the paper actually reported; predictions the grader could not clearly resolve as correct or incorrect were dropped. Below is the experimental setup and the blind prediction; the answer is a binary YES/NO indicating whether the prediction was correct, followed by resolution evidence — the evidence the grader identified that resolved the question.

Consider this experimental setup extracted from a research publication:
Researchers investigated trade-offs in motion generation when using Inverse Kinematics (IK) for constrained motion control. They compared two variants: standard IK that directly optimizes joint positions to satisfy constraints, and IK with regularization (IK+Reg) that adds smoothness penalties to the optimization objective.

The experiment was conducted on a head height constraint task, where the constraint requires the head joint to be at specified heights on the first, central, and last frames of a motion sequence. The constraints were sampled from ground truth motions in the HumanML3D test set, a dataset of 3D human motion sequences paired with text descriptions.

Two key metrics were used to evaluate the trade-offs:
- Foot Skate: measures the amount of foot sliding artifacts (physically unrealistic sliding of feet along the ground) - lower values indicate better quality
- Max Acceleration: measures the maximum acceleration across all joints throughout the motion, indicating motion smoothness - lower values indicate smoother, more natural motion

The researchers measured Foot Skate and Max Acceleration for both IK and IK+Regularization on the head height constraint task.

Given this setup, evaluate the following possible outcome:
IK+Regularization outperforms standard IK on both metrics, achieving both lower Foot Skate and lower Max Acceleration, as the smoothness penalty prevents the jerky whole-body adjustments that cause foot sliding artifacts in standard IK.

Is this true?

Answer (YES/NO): NO